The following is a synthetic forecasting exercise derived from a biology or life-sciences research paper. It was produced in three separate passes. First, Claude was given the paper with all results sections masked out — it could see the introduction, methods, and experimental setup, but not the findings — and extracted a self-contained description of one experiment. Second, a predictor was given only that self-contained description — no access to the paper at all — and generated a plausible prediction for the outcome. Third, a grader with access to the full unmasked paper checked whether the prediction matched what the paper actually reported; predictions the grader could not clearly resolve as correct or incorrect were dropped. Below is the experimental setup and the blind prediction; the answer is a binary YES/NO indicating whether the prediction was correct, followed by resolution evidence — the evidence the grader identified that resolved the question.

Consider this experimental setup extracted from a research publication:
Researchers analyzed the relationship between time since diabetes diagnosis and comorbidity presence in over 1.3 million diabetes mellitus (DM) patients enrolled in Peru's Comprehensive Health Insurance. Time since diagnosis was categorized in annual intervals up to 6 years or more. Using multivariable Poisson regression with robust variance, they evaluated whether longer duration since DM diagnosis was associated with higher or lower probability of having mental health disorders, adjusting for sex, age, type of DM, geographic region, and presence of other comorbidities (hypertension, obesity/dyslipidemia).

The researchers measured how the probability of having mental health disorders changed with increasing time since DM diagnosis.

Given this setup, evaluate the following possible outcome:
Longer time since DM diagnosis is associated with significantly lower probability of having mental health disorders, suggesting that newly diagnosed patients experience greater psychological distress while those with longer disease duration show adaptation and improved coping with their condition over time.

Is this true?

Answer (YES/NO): NO